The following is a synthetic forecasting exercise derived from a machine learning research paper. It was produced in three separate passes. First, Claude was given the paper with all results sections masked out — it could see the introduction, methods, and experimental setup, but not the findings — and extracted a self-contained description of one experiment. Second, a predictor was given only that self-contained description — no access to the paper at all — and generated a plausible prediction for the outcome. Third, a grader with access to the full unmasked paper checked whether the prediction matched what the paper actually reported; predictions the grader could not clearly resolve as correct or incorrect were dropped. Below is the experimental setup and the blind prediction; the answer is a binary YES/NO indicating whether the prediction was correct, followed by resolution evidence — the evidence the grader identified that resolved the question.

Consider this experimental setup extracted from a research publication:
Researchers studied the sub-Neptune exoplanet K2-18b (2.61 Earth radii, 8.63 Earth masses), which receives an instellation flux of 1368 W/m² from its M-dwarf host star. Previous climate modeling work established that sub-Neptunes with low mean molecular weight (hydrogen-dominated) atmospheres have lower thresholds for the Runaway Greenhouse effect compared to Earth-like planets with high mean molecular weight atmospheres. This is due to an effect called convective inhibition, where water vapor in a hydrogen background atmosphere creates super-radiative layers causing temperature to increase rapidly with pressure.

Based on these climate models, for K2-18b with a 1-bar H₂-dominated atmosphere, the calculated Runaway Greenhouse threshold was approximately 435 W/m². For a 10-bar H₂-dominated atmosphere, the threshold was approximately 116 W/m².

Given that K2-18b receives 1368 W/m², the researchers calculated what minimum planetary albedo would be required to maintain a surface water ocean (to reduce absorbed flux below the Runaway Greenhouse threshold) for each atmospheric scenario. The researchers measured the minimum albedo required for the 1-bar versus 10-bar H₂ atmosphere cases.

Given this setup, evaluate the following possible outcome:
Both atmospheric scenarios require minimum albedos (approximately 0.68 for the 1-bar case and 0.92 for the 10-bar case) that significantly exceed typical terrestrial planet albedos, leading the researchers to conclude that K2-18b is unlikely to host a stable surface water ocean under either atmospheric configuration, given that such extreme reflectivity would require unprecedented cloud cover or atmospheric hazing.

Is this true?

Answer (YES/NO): YES